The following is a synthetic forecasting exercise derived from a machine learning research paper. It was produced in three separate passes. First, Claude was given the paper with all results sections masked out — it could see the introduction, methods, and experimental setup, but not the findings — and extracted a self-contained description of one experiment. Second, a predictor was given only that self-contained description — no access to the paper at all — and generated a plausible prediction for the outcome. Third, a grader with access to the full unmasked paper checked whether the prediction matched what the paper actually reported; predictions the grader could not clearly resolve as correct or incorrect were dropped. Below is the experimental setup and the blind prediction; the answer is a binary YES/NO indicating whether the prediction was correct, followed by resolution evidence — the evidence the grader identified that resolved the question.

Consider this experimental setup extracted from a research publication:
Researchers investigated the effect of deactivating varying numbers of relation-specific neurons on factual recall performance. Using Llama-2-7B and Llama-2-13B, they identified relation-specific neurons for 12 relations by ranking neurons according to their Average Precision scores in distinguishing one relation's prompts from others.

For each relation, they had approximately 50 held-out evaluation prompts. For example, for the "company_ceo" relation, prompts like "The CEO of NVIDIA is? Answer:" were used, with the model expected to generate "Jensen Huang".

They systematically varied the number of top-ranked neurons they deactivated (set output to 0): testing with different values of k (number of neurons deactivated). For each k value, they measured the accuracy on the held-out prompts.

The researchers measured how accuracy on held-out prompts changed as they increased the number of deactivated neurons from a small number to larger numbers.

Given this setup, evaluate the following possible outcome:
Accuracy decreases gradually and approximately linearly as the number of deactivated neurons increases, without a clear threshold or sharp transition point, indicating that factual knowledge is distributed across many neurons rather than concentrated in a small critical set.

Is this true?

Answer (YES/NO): NO